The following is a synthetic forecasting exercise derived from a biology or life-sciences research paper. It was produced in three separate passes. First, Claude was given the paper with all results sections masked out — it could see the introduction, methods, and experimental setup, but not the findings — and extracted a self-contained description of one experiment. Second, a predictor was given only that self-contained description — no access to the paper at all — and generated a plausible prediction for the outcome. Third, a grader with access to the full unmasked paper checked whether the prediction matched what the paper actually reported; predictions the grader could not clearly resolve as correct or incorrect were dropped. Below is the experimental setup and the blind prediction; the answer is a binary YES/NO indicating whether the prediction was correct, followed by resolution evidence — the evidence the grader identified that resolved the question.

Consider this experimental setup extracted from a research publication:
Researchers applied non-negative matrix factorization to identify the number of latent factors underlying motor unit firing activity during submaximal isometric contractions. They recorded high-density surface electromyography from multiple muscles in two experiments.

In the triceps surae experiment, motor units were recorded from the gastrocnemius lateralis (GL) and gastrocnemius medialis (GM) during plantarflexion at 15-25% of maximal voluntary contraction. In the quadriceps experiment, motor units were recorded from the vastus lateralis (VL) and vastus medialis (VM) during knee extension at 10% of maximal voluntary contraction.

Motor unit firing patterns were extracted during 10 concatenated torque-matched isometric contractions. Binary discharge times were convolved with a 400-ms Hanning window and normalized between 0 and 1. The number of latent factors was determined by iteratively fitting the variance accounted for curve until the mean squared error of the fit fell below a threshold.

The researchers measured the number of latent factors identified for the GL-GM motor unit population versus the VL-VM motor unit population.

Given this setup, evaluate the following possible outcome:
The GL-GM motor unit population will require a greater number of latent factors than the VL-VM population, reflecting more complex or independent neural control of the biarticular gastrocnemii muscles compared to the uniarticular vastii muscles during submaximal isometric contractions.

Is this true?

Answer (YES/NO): NO